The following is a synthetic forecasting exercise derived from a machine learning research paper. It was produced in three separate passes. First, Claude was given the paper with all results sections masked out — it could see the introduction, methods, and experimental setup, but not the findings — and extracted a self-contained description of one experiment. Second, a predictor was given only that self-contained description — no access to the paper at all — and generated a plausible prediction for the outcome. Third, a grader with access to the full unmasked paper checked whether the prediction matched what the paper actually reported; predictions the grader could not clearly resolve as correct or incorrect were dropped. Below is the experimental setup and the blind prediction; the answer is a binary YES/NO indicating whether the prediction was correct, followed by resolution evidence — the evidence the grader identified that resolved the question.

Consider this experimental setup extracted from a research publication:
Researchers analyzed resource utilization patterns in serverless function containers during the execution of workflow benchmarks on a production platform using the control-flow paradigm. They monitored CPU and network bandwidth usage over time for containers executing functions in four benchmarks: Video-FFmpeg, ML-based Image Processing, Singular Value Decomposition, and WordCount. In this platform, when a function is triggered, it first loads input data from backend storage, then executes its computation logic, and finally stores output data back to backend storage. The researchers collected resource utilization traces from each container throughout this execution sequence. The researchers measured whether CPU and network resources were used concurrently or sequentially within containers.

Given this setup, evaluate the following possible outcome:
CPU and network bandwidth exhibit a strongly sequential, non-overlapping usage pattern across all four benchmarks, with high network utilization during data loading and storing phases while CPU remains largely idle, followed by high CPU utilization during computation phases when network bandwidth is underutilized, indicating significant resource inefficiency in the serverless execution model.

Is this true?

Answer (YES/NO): YES